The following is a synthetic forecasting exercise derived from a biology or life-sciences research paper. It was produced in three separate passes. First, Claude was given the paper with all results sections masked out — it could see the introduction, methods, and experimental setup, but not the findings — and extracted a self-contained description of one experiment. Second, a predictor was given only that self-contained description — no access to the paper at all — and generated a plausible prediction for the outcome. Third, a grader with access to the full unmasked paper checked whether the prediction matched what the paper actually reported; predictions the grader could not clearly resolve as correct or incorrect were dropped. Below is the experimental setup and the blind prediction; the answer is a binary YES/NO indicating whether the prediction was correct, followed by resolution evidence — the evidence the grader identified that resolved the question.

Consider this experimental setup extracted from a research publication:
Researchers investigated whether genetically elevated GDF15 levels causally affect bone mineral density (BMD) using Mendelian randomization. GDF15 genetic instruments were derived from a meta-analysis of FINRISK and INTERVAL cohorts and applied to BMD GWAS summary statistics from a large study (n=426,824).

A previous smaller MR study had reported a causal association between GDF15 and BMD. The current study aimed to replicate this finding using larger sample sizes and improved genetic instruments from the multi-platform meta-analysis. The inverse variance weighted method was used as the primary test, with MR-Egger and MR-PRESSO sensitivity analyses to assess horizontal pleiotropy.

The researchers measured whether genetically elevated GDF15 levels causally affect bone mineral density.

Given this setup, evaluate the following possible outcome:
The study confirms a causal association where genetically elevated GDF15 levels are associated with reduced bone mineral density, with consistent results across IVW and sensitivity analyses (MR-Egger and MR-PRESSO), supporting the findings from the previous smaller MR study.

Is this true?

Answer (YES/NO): NO